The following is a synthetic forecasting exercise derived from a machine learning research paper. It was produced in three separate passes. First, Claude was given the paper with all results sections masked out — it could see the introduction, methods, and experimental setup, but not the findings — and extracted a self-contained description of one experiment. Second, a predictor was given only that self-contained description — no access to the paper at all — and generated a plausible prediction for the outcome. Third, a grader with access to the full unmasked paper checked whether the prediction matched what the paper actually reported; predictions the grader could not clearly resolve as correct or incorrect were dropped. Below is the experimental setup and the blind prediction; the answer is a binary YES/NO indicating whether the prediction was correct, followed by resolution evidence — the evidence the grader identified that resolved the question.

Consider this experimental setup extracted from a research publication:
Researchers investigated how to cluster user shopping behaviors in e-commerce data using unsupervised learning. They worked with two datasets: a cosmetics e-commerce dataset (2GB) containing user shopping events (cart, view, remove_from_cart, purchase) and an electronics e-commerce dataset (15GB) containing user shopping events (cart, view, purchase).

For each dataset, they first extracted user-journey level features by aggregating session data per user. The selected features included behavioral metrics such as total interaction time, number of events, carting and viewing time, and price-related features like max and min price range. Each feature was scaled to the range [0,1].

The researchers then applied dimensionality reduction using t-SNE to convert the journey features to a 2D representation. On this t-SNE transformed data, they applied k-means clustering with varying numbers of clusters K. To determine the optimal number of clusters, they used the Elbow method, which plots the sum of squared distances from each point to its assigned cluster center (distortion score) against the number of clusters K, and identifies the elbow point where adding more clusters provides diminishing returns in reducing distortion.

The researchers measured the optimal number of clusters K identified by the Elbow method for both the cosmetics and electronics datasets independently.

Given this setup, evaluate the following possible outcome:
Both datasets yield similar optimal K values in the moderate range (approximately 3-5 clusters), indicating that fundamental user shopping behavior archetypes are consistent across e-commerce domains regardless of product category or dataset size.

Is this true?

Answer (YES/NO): YES